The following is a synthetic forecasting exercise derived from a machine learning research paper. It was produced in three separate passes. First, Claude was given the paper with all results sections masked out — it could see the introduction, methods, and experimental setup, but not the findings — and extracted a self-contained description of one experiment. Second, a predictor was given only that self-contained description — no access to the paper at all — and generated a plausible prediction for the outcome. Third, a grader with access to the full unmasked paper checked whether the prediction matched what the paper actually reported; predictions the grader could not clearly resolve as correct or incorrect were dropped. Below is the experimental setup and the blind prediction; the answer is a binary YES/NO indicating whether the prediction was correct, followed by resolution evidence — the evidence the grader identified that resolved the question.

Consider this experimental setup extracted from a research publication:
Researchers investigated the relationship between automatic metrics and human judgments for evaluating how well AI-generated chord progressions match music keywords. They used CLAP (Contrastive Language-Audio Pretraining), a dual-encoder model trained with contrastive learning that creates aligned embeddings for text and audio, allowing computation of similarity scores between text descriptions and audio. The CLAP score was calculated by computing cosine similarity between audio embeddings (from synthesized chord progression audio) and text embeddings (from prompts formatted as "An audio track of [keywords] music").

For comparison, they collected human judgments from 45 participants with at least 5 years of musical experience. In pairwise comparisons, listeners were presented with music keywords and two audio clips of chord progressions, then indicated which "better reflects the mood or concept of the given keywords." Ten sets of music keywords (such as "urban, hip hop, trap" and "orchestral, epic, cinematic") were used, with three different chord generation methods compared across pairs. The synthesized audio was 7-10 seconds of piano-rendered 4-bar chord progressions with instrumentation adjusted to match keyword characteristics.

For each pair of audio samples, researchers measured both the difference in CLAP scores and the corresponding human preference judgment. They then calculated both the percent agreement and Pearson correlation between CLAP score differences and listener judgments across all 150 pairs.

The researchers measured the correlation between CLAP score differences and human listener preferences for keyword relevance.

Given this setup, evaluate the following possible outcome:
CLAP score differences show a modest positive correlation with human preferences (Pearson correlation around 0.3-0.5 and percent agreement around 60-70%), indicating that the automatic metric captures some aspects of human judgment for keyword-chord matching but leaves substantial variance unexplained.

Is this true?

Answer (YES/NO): NO